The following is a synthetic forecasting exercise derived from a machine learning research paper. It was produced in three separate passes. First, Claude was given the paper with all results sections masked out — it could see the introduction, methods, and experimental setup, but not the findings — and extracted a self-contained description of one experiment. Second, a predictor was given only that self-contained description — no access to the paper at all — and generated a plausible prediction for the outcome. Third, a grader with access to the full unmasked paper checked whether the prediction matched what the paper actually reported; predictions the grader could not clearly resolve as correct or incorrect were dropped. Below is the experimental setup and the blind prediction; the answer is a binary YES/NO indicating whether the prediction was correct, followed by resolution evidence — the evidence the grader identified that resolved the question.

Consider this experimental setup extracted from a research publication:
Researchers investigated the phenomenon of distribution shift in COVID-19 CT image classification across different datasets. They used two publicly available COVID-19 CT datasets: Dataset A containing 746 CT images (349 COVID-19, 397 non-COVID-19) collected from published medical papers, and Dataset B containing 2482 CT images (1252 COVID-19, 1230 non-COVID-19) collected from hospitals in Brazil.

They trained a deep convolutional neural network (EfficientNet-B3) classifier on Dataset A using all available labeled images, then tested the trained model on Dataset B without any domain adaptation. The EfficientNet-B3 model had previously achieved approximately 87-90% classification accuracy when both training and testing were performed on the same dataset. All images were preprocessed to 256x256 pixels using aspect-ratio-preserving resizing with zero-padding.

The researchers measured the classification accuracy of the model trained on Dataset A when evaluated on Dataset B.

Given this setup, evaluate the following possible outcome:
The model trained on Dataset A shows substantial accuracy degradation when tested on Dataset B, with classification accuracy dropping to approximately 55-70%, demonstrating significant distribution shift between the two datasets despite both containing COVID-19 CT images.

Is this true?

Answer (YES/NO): NO